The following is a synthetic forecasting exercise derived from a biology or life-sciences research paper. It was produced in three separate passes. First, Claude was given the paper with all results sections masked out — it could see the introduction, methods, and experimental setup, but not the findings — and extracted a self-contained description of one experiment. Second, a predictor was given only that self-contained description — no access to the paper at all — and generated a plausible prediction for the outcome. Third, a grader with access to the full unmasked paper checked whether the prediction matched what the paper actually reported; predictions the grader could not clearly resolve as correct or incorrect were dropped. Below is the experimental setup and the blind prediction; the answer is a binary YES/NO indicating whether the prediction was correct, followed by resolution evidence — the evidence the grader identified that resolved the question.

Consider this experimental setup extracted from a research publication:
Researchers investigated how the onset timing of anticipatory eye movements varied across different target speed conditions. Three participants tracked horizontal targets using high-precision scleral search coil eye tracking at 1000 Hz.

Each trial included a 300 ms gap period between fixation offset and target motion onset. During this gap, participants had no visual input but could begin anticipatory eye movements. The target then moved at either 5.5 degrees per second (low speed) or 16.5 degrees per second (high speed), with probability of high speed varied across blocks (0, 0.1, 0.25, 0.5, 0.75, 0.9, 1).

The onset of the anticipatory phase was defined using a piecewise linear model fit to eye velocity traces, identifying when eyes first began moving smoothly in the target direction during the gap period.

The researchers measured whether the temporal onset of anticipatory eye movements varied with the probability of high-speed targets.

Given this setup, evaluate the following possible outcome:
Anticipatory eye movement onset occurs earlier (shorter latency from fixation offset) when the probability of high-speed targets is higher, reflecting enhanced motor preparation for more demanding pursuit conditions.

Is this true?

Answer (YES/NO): YES